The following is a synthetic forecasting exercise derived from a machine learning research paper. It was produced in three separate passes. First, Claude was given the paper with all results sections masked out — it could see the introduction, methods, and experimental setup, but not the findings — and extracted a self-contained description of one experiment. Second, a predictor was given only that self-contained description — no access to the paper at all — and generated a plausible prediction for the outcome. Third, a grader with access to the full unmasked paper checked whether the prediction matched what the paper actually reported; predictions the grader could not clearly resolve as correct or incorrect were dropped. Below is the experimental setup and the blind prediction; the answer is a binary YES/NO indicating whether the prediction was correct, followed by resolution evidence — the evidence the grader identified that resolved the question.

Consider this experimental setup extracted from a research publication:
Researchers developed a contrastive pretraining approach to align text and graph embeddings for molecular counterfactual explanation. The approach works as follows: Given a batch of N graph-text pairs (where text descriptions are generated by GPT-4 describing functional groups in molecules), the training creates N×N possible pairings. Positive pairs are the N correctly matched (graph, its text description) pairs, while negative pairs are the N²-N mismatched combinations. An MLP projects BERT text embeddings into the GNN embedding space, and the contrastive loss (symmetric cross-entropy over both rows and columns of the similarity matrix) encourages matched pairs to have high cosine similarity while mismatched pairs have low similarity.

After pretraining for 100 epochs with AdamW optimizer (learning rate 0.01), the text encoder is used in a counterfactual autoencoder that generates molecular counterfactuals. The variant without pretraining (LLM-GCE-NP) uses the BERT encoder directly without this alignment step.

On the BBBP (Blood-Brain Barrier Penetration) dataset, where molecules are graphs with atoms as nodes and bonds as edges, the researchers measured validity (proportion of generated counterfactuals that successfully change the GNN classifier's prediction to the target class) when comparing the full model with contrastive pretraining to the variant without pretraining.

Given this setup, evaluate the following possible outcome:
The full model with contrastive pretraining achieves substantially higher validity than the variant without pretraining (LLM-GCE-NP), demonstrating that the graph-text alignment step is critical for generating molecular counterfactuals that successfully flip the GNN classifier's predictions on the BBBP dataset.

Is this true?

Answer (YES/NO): NO